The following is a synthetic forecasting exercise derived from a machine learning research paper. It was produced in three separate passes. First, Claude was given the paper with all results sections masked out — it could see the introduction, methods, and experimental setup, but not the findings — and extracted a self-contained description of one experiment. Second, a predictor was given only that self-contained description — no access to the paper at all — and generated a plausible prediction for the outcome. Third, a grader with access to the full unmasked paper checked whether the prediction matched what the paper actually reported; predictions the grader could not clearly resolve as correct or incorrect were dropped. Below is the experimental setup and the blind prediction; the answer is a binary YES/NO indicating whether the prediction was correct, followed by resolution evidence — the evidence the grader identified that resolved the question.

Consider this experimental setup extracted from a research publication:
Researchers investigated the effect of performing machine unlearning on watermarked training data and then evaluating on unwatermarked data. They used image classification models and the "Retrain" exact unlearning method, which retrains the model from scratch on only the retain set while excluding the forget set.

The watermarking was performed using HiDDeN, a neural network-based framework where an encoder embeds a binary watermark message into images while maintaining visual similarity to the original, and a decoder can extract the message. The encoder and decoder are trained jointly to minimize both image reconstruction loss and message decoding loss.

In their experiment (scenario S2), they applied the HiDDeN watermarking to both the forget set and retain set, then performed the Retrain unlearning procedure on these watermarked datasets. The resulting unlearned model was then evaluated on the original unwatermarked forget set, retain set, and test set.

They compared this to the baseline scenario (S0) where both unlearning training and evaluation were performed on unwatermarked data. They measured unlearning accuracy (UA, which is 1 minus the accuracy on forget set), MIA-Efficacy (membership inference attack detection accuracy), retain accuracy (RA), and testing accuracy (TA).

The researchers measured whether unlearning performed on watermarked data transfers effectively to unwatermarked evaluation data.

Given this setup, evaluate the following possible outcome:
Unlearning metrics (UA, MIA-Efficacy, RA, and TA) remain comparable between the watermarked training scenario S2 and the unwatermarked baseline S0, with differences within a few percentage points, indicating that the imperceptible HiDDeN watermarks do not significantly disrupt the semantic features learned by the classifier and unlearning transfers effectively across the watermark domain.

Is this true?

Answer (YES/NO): YES